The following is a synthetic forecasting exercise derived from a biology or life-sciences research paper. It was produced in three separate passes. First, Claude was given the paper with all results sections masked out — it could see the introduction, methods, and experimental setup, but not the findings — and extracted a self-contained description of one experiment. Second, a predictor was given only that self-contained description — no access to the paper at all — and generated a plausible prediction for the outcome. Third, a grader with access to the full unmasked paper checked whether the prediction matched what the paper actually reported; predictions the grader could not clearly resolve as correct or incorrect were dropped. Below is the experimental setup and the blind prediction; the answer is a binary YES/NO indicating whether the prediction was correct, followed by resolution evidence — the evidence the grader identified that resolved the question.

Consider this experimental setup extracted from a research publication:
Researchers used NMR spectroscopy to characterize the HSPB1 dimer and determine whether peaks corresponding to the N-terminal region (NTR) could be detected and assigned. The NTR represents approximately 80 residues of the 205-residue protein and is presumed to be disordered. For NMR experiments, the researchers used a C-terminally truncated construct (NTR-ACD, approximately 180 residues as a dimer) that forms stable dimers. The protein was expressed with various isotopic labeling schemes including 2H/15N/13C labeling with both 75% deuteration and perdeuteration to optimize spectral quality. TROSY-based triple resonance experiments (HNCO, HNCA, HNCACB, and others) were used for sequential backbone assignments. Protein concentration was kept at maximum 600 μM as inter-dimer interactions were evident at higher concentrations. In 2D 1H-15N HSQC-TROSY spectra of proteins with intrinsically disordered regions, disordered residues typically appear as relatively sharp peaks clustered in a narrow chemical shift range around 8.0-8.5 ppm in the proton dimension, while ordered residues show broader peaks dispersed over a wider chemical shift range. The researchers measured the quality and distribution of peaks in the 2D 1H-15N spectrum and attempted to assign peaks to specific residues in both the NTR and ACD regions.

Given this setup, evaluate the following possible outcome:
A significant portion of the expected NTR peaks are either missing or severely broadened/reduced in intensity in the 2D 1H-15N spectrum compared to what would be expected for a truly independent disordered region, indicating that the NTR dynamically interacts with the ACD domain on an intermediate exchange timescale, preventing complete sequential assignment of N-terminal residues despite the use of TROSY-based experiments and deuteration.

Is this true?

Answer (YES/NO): YES